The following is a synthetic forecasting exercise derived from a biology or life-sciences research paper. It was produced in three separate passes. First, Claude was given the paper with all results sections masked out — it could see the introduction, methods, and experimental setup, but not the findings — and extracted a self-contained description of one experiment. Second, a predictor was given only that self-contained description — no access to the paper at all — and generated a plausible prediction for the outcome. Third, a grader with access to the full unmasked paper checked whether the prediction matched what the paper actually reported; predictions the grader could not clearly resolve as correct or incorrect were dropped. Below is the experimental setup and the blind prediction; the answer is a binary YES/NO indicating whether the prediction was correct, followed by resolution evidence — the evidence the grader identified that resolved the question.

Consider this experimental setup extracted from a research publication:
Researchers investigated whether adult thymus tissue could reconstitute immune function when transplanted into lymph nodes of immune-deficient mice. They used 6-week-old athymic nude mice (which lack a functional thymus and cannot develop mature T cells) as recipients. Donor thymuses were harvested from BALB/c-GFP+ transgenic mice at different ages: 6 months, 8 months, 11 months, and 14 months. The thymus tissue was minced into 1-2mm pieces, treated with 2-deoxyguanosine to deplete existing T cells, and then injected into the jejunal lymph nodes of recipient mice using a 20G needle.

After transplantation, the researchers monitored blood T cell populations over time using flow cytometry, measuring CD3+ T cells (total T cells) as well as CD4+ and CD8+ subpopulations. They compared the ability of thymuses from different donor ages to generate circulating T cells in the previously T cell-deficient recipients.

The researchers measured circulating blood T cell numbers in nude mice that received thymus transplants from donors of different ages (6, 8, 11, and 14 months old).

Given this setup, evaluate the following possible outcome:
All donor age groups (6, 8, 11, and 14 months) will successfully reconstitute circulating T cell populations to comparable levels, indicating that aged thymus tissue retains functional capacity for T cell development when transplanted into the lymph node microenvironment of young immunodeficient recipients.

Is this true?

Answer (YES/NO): NO